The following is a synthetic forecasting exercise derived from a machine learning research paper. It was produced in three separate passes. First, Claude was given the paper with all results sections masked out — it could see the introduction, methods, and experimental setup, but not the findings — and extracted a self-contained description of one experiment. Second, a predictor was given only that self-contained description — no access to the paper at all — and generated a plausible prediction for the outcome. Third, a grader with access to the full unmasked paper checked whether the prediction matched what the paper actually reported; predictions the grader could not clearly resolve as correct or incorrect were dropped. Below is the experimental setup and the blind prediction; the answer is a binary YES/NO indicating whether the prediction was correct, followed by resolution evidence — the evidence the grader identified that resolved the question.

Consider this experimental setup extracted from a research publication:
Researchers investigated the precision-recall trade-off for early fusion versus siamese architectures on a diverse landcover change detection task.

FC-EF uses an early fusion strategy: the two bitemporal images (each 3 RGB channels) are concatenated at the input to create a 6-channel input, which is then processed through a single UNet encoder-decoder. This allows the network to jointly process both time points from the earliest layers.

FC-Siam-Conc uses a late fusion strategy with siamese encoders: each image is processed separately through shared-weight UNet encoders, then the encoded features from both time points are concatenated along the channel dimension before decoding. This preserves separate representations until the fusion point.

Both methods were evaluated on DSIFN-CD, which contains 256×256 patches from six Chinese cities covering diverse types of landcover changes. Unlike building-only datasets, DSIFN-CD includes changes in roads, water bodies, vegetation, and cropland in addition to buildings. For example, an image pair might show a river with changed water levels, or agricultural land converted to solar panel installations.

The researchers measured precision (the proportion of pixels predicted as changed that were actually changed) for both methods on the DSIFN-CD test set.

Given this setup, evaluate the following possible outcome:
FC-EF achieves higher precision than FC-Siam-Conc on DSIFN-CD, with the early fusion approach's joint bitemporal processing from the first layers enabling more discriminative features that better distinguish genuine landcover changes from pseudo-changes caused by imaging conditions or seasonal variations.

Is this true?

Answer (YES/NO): YES